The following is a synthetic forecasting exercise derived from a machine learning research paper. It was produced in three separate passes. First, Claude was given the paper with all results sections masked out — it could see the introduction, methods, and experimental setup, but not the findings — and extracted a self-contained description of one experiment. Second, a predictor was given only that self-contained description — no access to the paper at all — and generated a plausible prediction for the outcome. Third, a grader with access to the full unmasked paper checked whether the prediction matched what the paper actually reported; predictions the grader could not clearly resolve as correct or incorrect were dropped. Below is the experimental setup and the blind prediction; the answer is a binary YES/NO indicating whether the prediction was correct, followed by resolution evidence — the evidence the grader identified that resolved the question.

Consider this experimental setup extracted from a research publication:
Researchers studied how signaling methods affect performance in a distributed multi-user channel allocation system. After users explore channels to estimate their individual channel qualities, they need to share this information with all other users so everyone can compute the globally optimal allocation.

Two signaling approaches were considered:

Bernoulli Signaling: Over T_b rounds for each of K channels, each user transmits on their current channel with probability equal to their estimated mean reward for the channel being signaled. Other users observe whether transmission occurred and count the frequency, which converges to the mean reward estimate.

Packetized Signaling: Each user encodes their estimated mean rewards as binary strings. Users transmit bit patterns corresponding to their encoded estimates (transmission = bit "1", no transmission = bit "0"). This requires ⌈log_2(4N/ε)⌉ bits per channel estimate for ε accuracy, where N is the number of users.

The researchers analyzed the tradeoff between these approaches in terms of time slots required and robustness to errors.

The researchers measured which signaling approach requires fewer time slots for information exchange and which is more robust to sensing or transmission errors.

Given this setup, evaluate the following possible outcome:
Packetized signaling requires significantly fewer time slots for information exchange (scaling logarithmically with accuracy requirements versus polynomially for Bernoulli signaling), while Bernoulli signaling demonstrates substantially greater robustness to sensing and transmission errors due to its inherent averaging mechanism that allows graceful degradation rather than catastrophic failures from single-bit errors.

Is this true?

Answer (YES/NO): YES